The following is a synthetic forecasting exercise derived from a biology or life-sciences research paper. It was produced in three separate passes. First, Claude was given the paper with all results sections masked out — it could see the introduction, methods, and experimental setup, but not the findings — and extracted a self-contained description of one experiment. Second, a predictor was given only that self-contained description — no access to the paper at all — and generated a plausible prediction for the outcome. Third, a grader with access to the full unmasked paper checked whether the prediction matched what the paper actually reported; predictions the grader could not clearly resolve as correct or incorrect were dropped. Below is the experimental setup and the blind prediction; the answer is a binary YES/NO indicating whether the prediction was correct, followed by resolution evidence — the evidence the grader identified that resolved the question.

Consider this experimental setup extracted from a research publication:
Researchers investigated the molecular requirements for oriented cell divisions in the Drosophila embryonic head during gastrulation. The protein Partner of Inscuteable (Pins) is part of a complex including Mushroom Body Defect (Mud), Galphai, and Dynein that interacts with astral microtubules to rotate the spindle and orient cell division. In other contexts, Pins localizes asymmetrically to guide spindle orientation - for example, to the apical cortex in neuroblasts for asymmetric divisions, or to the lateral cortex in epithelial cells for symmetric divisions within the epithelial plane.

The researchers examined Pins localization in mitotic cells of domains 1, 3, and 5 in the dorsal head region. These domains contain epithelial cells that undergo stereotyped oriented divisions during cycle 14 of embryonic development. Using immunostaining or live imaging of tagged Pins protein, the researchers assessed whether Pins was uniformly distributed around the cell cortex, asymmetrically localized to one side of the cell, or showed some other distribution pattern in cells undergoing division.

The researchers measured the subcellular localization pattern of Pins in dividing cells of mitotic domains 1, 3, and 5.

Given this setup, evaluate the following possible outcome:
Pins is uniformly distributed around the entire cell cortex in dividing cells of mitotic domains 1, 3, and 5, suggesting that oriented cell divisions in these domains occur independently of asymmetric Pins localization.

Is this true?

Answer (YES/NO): NO